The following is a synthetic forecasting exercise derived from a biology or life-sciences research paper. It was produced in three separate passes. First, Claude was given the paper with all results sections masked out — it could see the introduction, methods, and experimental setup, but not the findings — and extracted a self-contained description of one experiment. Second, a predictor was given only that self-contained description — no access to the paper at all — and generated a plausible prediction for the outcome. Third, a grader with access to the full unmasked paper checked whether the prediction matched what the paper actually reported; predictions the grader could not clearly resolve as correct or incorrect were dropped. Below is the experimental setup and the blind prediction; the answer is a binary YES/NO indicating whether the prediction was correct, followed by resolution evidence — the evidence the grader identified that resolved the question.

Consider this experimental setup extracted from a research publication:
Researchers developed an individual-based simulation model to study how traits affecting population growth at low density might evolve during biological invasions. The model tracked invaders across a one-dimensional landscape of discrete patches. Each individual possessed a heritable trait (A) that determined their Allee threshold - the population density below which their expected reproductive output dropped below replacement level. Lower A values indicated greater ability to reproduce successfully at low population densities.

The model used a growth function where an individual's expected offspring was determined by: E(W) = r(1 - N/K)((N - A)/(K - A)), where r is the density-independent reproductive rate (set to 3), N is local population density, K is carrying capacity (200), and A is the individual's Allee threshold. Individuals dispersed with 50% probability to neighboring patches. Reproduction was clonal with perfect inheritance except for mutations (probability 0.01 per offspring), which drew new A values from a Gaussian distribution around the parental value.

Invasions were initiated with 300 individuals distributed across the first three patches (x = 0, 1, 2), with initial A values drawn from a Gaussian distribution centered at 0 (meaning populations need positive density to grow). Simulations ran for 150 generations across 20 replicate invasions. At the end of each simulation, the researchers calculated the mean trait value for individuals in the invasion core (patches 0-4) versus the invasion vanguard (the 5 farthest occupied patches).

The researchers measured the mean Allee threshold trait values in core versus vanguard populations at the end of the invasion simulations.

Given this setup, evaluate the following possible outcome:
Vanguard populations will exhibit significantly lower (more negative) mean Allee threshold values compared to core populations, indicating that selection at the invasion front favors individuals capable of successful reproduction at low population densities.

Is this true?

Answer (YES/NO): YES